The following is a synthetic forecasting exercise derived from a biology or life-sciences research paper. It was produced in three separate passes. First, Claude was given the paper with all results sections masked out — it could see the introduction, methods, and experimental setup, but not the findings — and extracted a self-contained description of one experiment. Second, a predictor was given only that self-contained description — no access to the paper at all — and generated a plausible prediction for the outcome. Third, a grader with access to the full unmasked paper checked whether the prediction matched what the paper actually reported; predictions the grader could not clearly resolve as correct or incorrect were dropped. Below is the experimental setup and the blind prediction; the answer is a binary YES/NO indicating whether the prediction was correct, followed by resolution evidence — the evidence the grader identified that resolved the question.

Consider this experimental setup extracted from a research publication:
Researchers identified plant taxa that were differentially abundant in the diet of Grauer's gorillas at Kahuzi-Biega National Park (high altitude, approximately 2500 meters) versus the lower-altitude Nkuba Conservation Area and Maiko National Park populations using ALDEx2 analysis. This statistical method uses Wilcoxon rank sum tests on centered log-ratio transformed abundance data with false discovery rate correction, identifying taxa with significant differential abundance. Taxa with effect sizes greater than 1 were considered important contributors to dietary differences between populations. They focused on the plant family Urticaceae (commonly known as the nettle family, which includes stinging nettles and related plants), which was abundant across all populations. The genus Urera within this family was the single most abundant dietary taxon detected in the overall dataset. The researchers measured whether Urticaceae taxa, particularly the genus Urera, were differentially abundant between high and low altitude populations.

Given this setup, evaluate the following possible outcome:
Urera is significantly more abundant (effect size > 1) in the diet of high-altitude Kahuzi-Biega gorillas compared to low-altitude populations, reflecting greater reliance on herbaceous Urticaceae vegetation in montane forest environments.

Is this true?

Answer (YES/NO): YES